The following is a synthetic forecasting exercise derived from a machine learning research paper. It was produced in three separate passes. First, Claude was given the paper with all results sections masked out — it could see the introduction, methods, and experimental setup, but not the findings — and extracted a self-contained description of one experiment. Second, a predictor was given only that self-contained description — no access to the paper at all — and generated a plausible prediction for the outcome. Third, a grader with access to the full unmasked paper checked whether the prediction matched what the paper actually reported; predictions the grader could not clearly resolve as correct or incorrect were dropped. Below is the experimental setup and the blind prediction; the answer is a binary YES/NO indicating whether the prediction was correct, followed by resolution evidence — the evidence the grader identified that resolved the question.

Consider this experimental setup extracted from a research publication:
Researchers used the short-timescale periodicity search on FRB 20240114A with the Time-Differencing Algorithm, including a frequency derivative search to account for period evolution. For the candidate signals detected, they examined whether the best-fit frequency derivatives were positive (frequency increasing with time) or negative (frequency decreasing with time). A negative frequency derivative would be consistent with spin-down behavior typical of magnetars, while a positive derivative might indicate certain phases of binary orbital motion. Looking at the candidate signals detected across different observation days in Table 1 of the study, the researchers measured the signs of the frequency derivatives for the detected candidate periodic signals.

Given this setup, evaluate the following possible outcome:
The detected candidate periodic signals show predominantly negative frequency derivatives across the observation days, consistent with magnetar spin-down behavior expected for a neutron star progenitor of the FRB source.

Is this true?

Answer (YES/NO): NO